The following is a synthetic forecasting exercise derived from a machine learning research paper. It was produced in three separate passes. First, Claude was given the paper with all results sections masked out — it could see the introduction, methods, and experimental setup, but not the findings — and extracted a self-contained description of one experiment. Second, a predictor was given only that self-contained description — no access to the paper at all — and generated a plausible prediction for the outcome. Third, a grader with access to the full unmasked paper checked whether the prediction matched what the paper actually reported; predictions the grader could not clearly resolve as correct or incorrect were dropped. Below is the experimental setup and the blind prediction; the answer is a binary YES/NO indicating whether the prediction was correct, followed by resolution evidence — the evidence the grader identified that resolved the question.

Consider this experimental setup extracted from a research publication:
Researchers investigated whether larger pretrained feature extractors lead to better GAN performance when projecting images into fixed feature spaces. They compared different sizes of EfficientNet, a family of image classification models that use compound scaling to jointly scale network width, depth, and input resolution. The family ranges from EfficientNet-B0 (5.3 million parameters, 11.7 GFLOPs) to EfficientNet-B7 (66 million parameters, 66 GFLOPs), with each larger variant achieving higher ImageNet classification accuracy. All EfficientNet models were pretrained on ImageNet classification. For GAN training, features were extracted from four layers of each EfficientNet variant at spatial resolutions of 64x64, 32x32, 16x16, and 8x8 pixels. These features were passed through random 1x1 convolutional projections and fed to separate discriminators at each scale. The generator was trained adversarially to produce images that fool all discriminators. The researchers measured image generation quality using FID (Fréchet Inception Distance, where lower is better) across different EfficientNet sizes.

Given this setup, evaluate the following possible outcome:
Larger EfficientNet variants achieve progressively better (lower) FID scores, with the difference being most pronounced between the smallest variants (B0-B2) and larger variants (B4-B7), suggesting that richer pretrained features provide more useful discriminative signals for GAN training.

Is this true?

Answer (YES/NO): NO